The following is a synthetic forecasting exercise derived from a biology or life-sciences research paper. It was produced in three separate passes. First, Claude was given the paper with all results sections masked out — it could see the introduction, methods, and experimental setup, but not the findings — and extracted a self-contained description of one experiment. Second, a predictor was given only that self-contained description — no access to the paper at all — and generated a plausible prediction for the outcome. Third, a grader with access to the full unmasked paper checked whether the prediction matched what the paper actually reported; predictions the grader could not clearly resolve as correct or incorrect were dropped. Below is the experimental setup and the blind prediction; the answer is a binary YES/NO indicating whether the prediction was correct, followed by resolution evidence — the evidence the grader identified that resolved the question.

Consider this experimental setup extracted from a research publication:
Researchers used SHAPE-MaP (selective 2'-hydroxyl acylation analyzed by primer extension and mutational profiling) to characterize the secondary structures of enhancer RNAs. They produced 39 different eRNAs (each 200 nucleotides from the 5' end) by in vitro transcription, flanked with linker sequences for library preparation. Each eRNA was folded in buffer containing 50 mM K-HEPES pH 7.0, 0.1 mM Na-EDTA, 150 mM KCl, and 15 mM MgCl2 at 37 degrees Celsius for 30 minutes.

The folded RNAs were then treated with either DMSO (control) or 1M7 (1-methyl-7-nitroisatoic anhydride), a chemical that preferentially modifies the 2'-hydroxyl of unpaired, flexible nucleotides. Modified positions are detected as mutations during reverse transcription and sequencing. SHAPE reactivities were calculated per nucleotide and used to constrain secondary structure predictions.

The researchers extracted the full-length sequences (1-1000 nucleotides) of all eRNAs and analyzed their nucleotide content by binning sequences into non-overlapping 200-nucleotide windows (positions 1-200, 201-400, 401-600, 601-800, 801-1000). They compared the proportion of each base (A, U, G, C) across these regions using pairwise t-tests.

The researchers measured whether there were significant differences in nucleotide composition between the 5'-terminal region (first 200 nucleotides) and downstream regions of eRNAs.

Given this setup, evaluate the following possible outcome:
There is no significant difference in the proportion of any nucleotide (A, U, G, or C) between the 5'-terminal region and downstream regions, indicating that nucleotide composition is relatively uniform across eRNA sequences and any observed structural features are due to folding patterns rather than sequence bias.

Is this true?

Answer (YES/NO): NO